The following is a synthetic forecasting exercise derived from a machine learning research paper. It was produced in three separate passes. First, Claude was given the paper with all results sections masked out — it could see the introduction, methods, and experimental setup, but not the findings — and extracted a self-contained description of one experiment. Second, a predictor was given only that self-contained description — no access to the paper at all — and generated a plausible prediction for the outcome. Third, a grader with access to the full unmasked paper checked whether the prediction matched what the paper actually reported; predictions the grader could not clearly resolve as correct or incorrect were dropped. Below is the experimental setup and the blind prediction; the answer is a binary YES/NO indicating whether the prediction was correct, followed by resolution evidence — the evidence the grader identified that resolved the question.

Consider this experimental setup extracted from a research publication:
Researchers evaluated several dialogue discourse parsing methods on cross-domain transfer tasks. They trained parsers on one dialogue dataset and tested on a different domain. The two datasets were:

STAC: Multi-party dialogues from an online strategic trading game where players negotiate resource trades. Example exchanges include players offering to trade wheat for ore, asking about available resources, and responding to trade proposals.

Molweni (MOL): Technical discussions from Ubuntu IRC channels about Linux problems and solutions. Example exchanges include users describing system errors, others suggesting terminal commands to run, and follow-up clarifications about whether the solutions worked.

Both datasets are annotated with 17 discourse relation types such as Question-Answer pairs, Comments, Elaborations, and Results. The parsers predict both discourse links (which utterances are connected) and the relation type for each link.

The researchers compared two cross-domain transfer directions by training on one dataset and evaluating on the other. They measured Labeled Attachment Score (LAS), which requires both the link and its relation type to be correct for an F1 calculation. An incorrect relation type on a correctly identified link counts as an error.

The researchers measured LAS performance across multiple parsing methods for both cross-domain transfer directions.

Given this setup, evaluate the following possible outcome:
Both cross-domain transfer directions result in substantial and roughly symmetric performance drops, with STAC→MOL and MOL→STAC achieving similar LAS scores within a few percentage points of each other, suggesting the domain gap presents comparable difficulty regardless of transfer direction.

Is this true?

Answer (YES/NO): NO